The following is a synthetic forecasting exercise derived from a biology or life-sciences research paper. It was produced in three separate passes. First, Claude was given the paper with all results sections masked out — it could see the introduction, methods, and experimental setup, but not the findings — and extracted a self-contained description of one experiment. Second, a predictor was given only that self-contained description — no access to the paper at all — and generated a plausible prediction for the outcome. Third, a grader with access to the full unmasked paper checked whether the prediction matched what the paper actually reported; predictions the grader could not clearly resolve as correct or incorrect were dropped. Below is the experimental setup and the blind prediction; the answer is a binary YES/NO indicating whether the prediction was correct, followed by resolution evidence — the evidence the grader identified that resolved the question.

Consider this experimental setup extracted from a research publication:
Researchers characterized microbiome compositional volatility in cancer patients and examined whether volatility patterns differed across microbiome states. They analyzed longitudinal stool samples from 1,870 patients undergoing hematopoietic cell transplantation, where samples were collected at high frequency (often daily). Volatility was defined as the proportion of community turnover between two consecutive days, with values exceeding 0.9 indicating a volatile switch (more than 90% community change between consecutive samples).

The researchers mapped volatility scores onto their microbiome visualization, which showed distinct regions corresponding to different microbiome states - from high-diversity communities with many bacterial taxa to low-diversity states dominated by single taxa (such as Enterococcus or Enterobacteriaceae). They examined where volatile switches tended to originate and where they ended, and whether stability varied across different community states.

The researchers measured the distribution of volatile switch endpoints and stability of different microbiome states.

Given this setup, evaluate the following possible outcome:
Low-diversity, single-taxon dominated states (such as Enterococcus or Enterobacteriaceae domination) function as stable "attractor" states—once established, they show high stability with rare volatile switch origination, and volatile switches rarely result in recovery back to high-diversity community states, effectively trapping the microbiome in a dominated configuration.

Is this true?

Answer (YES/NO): YES